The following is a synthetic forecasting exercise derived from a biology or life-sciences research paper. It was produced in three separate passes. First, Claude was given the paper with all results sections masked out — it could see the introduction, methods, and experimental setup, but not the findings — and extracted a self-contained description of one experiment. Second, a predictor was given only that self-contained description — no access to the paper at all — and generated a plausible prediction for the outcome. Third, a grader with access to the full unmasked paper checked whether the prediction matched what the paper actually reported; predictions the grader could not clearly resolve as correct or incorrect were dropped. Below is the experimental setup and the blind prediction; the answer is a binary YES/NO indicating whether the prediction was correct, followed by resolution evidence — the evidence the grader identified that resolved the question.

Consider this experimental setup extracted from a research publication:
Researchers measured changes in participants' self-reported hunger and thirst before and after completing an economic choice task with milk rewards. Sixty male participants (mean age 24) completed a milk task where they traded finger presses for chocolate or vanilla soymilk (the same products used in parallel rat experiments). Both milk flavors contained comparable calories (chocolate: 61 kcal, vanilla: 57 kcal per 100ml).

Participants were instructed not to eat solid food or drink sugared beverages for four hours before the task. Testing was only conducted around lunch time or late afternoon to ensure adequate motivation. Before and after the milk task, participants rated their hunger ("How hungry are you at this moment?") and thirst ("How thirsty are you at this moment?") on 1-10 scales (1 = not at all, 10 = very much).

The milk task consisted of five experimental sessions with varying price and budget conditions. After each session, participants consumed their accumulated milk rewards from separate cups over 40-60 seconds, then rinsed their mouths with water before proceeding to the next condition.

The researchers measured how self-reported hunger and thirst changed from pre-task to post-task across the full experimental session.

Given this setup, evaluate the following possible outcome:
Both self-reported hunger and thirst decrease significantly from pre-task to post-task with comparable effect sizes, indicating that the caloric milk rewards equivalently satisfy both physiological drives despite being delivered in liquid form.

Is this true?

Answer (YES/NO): NO